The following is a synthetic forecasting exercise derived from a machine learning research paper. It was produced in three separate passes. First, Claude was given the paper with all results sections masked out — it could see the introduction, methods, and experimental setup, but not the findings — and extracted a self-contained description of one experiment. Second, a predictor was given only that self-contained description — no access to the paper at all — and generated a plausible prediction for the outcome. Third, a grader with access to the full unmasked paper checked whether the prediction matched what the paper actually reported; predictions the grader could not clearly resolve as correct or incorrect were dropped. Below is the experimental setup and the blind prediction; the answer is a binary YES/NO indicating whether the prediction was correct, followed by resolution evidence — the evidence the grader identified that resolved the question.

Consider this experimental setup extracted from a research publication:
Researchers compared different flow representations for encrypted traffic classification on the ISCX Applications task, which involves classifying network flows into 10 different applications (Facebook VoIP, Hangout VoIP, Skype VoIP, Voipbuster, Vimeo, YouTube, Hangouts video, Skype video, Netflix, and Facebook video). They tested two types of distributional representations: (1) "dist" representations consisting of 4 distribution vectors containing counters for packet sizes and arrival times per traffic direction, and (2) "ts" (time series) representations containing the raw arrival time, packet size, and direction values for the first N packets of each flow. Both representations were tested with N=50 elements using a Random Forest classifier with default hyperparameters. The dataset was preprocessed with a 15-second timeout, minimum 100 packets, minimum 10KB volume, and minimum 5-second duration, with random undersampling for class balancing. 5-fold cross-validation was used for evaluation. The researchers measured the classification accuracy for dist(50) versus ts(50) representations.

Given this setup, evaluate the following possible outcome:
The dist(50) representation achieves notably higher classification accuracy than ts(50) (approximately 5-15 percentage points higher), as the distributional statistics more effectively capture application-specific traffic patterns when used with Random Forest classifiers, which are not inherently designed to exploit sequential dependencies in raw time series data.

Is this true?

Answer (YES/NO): YES